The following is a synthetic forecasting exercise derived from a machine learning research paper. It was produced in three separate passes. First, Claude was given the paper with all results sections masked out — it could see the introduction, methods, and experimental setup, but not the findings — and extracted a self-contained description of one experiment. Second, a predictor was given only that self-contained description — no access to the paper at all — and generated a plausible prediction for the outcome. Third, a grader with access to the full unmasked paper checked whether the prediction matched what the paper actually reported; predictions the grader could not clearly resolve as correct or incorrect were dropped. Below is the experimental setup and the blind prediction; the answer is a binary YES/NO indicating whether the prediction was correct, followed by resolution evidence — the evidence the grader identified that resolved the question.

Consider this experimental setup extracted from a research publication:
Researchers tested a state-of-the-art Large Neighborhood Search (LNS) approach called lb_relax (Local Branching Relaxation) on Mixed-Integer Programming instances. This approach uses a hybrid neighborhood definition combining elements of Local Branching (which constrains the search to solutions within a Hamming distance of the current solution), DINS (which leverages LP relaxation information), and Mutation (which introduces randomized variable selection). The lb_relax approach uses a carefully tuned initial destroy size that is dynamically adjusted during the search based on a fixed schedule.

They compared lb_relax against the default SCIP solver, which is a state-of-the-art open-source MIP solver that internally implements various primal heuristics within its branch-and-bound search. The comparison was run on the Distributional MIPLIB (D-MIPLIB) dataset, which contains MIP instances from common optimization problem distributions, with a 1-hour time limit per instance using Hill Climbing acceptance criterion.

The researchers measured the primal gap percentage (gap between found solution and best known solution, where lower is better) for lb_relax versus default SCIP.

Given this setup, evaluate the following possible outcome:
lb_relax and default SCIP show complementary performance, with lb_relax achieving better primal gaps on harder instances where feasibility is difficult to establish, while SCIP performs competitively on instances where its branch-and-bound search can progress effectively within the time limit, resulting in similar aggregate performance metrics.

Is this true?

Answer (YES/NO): NO